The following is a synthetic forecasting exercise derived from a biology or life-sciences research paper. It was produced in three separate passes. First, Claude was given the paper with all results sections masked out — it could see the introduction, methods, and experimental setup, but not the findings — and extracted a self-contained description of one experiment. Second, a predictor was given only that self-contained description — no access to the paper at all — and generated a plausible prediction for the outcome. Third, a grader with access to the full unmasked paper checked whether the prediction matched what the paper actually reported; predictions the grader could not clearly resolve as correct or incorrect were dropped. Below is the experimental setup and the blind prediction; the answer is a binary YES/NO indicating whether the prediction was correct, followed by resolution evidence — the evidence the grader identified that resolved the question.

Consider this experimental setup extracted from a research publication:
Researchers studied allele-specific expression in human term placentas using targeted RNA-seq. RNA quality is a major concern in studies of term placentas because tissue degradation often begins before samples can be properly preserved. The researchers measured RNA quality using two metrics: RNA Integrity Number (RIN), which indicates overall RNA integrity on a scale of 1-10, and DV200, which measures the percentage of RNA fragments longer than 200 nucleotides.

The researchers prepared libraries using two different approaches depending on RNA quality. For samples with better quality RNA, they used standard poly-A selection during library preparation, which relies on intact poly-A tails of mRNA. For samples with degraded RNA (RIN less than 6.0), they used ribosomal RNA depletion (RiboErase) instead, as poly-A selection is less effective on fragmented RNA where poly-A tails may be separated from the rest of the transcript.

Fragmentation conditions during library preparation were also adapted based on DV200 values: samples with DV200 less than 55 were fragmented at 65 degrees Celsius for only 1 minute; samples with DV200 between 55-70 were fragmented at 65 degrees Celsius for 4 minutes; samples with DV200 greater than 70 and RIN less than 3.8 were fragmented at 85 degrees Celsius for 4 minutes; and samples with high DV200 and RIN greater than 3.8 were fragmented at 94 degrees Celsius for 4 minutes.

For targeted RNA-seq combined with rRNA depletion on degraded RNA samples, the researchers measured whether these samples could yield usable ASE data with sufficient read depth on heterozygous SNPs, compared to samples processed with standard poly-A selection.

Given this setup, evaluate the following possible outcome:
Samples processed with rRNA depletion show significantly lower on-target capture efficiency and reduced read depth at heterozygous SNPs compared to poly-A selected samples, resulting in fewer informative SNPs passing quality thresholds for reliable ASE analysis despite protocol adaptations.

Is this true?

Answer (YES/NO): NO